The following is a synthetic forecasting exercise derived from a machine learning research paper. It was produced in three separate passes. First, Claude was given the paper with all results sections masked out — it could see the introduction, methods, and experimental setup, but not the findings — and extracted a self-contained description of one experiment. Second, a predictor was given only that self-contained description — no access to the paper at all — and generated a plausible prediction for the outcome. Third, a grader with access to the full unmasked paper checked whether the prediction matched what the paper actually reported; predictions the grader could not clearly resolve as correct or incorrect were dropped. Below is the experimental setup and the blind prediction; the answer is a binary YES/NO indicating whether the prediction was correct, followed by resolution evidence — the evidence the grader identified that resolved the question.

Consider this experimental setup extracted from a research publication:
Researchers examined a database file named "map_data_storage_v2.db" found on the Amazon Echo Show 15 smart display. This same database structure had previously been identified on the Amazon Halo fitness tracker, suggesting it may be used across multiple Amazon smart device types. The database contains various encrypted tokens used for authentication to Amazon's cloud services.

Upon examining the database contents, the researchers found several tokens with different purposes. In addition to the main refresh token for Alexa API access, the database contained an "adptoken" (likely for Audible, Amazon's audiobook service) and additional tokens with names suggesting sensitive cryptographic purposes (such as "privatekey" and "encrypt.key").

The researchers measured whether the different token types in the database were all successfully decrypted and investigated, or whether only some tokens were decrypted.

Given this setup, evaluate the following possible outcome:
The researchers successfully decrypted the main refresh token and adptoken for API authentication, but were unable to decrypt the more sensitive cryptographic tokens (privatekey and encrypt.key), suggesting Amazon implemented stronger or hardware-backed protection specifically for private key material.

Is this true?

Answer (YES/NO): NO